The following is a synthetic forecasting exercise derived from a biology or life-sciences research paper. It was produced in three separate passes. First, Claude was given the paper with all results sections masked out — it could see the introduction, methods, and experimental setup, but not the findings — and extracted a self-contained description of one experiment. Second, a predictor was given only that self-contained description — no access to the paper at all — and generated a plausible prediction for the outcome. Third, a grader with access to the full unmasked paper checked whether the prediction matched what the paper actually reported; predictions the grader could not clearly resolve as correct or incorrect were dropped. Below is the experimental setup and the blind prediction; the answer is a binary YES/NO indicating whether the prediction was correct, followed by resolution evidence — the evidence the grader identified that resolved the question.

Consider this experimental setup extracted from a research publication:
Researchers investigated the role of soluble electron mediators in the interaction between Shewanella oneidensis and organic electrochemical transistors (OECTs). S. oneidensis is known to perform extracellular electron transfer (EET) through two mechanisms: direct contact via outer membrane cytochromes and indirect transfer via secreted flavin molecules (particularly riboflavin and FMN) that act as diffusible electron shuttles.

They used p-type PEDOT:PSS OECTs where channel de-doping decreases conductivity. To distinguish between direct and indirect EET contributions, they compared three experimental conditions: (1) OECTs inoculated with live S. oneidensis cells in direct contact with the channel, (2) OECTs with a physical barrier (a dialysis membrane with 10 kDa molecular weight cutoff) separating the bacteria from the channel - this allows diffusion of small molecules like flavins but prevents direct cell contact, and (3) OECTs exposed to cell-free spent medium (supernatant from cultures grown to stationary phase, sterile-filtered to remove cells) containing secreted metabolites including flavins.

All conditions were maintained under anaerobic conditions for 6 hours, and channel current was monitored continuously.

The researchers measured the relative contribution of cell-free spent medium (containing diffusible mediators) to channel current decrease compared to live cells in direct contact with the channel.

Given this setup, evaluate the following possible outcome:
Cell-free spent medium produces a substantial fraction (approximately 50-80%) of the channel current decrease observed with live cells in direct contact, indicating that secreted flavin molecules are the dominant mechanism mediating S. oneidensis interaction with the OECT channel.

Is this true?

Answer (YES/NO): NO